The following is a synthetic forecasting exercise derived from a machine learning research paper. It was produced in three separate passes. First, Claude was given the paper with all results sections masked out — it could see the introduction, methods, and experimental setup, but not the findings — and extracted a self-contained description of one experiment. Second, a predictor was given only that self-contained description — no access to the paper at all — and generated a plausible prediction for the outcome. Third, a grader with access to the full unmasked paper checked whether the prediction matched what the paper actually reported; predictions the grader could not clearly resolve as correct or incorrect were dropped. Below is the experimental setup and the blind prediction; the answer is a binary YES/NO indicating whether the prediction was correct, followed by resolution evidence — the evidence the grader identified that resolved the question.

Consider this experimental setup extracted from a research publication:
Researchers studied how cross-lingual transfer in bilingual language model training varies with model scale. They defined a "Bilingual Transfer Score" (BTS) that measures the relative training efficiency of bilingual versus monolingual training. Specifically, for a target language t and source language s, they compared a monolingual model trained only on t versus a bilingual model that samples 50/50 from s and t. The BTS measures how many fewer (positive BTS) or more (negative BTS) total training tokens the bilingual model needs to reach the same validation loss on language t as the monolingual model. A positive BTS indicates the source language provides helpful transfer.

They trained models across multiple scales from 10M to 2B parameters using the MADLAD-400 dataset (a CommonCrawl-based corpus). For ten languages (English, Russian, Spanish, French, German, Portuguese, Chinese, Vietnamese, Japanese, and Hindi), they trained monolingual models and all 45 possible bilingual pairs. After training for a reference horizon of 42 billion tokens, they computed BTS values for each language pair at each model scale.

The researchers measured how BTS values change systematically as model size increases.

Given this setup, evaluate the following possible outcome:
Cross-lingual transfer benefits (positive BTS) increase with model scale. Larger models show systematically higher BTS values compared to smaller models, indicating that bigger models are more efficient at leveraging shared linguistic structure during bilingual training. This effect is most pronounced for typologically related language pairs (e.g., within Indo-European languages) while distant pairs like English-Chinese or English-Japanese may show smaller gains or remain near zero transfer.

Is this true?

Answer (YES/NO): NO